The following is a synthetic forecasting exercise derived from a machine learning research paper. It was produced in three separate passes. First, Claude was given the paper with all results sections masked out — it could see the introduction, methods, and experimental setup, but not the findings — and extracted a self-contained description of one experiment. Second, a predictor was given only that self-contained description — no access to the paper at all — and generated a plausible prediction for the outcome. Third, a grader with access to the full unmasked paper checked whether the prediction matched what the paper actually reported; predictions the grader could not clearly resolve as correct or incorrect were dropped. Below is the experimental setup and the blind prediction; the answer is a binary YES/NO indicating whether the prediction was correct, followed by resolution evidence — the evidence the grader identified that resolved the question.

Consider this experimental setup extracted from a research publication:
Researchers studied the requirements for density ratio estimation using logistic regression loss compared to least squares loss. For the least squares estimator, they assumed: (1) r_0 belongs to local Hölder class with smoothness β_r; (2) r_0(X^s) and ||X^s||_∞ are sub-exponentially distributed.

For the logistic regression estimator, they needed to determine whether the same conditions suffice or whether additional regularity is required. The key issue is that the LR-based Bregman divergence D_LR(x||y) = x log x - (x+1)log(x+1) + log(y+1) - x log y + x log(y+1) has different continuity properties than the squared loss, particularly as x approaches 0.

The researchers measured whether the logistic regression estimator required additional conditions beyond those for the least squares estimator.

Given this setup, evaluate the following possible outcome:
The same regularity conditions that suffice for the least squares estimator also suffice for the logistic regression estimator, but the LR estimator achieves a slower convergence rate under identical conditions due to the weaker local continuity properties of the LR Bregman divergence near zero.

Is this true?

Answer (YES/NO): NO